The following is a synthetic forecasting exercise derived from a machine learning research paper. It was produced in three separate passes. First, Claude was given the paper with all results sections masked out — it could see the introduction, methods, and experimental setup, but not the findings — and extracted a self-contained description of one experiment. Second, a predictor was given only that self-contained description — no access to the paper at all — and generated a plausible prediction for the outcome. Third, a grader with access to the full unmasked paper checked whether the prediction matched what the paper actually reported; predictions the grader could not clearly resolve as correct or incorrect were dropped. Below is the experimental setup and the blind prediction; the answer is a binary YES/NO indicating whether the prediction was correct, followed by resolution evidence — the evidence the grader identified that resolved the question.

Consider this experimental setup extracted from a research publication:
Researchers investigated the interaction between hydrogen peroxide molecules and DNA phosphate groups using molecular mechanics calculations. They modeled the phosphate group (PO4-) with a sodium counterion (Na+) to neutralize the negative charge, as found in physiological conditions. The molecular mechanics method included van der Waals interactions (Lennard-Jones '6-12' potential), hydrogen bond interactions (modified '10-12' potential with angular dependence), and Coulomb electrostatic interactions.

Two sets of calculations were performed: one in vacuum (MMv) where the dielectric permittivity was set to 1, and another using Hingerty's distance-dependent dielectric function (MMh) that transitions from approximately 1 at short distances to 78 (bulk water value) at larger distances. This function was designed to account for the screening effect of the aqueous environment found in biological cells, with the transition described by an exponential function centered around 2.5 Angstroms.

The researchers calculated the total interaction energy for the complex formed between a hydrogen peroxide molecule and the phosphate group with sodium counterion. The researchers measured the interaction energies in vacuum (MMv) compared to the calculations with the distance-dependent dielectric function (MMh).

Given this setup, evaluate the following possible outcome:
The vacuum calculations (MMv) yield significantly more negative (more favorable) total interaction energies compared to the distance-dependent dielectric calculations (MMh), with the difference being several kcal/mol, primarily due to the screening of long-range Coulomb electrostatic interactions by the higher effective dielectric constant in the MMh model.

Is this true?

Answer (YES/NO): NO